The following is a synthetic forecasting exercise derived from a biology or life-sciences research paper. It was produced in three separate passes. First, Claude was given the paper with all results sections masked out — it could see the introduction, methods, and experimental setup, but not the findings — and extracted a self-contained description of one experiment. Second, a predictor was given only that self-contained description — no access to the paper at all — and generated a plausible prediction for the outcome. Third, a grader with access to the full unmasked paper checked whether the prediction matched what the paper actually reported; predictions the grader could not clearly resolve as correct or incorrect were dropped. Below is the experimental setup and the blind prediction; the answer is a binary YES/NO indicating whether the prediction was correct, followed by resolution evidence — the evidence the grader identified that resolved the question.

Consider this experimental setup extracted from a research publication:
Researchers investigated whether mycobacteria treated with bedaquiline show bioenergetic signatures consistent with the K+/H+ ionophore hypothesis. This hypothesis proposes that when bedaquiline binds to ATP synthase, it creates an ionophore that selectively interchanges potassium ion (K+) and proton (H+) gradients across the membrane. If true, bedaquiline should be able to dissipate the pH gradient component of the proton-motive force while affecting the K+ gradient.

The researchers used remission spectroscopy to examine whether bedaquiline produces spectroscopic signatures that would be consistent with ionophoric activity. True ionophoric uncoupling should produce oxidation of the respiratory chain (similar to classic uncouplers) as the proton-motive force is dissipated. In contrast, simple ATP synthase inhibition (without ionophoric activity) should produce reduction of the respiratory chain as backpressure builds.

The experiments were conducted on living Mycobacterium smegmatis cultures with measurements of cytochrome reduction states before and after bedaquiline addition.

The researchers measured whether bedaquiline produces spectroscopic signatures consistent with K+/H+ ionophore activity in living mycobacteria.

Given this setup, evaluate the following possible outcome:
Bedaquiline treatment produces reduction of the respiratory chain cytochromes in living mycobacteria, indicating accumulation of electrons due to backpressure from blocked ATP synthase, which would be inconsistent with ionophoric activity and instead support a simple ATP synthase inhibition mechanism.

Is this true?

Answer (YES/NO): YES